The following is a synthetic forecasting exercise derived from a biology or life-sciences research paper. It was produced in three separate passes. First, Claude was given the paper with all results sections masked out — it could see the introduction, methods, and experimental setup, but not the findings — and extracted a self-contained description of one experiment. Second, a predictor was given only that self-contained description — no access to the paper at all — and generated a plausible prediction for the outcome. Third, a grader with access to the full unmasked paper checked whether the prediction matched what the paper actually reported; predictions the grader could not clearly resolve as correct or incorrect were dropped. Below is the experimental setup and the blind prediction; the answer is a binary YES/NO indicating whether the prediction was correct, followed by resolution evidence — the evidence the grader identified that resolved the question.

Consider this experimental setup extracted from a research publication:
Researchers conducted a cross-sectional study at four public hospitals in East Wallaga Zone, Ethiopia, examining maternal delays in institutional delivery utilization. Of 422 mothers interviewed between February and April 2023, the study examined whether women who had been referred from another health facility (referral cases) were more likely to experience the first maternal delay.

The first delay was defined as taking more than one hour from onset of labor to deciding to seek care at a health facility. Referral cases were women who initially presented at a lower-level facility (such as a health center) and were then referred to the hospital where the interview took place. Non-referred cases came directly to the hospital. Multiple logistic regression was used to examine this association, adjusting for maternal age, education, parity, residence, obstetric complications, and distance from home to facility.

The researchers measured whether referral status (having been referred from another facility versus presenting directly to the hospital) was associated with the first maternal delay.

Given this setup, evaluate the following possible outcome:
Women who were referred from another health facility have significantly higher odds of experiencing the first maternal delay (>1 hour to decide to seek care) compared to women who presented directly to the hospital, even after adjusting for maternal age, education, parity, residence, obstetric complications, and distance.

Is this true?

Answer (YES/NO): YES